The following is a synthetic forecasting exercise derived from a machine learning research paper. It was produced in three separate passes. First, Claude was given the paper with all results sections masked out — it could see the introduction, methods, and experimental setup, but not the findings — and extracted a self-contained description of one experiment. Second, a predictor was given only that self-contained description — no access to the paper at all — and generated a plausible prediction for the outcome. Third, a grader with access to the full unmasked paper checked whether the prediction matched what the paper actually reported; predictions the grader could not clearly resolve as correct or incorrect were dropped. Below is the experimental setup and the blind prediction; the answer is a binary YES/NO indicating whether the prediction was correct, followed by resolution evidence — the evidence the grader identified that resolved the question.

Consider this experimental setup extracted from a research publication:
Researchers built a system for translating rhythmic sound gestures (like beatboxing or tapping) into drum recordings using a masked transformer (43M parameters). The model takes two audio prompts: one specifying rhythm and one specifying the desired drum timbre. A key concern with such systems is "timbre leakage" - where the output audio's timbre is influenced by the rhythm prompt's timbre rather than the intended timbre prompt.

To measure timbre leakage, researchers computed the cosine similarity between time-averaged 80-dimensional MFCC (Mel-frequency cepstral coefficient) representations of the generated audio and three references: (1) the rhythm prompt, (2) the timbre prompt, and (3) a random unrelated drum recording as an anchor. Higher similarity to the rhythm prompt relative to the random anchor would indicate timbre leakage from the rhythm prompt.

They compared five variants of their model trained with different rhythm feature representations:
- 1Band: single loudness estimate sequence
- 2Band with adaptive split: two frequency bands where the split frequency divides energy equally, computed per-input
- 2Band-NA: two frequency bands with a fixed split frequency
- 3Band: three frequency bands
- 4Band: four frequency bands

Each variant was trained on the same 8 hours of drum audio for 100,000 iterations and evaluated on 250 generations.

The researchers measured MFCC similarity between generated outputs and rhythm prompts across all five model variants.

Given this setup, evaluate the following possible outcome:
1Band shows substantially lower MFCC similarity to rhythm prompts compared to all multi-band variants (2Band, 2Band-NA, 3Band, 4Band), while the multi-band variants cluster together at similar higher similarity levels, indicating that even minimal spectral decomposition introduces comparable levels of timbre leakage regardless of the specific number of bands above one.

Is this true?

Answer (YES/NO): NO